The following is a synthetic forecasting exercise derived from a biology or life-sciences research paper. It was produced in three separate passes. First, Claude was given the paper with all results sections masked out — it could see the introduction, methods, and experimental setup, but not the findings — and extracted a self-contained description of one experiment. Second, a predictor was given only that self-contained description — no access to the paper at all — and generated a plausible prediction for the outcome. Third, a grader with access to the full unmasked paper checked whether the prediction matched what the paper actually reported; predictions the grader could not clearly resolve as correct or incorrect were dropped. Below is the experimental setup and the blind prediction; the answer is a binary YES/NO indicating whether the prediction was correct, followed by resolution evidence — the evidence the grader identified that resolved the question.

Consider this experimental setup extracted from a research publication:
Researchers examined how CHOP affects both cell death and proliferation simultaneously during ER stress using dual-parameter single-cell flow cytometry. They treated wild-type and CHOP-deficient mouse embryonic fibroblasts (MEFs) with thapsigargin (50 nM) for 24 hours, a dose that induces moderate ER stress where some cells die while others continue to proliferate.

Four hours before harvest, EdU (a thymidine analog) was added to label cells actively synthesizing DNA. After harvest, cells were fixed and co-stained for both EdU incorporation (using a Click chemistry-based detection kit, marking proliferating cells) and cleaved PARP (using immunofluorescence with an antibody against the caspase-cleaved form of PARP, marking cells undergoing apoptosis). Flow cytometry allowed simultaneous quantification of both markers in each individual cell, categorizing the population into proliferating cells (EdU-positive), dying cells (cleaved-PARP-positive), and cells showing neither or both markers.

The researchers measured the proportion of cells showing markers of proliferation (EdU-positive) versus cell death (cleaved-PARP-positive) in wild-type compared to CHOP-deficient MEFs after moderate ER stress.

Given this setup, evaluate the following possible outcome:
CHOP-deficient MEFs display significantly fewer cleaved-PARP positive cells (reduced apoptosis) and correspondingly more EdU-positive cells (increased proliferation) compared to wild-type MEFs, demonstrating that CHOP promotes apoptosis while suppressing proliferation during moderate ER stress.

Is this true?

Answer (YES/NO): NO